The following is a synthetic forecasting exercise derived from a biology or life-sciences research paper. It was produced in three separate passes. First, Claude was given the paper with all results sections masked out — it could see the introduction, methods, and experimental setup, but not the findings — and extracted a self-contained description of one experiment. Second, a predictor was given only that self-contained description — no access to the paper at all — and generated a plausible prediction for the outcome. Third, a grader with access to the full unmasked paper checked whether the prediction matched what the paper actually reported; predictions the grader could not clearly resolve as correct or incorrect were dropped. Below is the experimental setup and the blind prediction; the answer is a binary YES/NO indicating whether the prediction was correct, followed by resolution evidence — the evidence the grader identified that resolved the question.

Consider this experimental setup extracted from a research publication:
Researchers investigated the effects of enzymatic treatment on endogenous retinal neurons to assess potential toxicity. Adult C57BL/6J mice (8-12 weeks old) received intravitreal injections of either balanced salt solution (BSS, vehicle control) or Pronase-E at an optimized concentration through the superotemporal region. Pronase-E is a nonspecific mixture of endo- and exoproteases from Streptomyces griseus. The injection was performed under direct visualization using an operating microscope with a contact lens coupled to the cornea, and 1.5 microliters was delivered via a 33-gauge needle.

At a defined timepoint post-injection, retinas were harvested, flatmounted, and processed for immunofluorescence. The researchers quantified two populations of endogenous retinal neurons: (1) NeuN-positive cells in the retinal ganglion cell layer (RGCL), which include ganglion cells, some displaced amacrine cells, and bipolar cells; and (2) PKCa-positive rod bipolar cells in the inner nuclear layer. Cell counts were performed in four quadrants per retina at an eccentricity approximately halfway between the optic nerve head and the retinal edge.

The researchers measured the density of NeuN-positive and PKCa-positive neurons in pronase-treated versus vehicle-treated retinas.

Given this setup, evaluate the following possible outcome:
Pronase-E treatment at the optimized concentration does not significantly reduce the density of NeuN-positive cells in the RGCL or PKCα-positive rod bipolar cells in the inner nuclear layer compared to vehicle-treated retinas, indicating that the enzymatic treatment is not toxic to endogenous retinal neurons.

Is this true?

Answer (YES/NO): YES